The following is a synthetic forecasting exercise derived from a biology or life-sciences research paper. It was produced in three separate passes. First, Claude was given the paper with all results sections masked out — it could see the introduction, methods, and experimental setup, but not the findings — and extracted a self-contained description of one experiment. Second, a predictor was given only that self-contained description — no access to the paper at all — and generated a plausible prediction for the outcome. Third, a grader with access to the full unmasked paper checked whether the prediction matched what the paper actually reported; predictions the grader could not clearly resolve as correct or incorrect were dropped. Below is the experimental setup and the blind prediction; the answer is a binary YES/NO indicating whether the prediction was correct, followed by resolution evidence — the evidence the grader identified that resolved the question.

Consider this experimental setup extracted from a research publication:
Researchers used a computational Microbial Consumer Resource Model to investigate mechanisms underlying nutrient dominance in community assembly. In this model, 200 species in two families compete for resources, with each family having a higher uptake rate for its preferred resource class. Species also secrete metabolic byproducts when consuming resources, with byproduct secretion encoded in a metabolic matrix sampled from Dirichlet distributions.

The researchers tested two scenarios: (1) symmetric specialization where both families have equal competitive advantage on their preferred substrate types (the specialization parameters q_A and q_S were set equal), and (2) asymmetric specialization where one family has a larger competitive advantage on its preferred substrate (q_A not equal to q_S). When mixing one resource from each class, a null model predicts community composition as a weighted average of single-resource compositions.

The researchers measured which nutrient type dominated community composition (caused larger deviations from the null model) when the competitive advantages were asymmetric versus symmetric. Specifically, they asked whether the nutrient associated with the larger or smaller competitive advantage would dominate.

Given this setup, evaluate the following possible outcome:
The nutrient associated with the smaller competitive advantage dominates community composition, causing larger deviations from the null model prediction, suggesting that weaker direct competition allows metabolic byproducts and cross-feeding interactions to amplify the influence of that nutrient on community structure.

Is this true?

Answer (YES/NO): NO